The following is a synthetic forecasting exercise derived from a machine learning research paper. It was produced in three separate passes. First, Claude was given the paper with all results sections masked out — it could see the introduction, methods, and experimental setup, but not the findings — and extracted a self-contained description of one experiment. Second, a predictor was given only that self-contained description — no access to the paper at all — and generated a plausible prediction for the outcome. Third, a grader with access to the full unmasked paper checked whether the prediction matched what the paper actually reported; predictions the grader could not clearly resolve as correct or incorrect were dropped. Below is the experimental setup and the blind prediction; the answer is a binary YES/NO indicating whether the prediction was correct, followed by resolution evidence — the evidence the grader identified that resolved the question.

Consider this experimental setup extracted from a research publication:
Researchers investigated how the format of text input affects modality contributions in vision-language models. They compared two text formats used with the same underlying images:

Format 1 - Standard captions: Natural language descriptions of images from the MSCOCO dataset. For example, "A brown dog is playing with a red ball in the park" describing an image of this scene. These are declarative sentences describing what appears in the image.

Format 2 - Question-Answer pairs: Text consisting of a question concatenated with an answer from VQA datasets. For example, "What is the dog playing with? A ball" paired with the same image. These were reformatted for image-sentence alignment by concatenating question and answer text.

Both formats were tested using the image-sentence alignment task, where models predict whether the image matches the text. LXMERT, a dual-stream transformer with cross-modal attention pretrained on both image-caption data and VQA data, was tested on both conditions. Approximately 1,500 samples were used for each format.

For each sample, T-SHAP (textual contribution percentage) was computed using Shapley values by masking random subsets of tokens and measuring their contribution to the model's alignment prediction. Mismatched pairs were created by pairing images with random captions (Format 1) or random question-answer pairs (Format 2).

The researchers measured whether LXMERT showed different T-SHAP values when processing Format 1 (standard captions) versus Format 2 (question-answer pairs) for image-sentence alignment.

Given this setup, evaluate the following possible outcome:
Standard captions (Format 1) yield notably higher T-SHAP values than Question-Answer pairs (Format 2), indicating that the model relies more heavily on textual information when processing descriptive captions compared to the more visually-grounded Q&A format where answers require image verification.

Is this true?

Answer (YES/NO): NO